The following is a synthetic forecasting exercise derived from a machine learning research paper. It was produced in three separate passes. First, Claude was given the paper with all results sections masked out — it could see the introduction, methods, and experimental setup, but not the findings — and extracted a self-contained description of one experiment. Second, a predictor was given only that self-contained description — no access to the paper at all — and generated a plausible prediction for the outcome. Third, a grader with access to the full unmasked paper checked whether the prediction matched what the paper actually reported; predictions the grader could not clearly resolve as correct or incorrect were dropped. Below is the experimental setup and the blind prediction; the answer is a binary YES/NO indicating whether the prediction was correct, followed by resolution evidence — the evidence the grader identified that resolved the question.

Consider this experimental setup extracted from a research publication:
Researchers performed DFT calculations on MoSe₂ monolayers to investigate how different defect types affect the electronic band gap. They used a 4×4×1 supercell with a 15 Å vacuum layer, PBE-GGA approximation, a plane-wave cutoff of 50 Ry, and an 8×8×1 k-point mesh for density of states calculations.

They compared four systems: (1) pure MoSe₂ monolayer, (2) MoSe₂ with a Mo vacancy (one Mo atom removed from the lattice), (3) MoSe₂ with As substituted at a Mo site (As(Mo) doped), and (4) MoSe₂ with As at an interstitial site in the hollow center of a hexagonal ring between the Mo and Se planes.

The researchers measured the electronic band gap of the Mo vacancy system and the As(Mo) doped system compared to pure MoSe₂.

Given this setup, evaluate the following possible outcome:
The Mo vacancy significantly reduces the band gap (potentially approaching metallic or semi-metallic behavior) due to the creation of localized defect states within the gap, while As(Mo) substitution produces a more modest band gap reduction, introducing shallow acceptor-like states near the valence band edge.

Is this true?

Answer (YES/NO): NO